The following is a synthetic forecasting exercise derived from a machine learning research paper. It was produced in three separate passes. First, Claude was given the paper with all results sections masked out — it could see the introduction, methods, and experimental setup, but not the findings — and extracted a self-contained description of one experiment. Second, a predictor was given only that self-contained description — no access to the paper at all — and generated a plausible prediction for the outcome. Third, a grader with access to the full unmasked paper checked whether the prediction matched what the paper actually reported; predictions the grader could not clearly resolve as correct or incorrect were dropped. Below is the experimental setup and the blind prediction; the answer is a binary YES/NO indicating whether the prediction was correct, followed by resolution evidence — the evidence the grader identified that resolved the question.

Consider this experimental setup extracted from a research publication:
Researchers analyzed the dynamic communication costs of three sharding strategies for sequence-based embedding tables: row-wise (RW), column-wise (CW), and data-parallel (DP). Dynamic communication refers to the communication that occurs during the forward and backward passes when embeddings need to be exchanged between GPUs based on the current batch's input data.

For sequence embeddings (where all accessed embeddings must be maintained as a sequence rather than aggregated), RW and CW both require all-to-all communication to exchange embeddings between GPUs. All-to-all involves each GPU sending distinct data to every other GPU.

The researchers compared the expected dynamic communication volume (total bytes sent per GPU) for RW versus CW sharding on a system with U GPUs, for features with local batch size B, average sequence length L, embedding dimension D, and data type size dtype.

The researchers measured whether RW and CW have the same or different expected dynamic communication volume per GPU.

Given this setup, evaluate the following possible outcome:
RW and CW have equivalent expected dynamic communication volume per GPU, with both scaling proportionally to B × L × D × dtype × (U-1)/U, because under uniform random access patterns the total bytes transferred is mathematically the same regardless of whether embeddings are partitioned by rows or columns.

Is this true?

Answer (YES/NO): NO